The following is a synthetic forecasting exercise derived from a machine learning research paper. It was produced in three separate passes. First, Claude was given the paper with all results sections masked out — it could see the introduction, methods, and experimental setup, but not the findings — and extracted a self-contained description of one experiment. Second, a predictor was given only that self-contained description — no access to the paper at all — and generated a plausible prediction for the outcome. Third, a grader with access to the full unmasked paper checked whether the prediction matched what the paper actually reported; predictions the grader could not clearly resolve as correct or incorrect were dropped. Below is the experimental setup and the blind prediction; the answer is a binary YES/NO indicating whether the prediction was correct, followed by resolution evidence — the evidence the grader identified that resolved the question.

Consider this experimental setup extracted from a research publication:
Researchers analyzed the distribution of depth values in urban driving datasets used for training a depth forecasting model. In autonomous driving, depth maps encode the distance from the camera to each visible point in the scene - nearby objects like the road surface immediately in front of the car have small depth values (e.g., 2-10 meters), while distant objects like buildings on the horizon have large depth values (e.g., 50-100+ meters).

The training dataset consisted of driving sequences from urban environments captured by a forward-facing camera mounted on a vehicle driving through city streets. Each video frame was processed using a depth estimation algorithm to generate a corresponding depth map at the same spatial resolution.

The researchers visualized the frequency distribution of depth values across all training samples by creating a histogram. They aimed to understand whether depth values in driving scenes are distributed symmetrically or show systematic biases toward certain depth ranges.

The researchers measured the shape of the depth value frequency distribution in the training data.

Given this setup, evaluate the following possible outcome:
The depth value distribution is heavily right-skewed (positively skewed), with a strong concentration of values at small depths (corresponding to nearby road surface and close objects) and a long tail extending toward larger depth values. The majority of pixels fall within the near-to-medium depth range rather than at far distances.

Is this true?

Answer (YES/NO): YES